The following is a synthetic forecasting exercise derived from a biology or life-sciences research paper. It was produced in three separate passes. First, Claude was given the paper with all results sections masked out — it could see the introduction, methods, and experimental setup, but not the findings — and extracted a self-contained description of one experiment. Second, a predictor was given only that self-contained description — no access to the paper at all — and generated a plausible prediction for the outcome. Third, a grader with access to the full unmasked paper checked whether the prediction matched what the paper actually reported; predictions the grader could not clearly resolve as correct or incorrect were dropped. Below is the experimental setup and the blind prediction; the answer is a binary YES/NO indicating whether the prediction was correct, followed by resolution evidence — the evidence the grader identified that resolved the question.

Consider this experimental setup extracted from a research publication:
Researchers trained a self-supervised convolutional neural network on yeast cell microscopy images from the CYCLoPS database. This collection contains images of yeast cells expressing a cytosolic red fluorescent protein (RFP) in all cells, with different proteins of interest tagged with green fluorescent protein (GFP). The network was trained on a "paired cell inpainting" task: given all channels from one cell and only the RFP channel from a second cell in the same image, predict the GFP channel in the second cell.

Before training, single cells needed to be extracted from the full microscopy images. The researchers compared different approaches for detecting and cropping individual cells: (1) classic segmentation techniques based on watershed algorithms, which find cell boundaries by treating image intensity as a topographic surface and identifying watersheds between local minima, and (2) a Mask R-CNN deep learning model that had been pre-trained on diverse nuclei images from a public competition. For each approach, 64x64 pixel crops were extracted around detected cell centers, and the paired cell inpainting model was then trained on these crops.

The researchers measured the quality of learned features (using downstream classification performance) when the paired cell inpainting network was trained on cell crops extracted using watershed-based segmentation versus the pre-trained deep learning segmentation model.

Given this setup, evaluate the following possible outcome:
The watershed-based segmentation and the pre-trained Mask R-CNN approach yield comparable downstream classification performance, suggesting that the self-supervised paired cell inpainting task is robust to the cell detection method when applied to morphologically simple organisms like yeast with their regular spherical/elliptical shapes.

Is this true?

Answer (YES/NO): NO